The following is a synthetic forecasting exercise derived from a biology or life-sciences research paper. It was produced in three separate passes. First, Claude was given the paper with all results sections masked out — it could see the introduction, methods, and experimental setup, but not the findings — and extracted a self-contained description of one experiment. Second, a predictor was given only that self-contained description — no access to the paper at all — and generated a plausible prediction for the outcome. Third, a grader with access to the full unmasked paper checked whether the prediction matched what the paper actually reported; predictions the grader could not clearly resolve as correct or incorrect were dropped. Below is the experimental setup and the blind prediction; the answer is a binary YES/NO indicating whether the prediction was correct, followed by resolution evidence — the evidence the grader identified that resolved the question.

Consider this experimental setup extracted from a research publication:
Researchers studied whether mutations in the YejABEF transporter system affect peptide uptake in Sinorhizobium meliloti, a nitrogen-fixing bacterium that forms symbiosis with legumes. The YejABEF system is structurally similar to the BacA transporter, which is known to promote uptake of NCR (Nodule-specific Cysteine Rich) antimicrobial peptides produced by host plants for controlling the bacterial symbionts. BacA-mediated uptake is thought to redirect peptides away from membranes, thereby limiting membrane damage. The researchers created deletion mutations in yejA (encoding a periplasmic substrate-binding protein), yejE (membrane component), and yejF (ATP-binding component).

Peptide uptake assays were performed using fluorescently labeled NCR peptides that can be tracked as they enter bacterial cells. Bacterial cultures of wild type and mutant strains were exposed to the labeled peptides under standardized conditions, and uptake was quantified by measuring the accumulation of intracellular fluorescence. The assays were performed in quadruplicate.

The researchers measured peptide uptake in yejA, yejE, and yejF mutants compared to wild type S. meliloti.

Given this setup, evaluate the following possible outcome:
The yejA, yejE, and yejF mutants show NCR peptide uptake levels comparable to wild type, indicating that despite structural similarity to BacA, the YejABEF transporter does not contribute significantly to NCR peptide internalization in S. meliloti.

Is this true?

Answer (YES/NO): NO